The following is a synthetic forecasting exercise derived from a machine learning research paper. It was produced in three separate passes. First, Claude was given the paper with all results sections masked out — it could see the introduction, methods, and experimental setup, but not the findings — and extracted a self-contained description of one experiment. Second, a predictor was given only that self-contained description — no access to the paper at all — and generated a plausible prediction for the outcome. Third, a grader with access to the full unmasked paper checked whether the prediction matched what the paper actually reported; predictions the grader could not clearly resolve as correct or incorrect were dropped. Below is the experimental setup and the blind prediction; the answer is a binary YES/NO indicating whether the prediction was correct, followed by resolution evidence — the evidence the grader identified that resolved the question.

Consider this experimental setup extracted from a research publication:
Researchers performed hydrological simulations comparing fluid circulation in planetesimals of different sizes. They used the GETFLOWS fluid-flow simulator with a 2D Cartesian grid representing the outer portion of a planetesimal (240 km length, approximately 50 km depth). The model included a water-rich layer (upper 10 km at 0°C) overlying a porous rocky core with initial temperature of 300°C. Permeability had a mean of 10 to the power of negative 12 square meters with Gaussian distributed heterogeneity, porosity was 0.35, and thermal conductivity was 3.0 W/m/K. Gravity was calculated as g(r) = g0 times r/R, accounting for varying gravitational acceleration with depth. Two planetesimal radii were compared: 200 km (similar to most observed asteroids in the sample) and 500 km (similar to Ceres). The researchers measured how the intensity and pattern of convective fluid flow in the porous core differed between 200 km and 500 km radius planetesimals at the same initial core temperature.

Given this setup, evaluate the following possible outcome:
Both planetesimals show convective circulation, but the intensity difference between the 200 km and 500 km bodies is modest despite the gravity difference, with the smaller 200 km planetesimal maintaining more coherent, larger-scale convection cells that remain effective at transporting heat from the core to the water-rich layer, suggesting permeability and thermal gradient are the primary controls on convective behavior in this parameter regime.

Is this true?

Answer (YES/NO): NO